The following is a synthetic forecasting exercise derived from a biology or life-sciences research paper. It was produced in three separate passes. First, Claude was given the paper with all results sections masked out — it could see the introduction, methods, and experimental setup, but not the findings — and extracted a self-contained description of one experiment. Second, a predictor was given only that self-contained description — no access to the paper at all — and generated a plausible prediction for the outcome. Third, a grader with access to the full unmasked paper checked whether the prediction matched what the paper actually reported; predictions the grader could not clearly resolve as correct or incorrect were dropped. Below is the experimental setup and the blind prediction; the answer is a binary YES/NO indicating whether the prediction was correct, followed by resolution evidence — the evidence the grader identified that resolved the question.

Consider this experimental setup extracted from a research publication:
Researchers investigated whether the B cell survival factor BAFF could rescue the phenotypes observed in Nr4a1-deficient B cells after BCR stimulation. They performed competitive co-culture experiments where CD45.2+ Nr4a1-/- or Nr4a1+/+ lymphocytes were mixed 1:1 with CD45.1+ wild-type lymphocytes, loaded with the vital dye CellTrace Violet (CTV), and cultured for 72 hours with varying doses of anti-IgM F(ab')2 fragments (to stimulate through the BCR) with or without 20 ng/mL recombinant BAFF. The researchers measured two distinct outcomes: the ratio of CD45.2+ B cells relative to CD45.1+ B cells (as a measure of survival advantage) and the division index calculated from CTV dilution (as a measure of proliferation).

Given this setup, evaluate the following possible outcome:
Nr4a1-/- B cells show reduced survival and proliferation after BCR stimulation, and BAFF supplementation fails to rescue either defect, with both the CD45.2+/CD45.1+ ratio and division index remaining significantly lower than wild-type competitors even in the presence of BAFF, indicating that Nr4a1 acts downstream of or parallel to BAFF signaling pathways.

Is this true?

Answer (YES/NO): NO